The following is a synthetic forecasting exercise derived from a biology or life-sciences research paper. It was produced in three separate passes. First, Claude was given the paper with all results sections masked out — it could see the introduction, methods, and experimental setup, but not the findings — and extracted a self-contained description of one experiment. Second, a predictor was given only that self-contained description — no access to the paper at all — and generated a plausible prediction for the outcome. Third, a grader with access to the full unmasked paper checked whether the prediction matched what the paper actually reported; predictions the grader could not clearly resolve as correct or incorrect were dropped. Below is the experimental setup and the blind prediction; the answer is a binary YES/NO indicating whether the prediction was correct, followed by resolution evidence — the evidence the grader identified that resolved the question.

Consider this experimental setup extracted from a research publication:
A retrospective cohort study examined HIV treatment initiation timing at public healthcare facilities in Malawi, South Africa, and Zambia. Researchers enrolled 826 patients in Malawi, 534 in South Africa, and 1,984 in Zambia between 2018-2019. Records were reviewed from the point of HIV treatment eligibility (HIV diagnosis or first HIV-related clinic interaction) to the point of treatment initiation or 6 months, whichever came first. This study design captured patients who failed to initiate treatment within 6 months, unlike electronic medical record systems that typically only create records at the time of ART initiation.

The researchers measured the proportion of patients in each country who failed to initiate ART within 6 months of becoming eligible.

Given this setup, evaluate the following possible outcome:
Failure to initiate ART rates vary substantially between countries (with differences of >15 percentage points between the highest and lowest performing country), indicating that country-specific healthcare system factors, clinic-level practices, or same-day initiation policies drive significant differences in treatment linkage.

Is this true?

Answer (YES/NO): YES